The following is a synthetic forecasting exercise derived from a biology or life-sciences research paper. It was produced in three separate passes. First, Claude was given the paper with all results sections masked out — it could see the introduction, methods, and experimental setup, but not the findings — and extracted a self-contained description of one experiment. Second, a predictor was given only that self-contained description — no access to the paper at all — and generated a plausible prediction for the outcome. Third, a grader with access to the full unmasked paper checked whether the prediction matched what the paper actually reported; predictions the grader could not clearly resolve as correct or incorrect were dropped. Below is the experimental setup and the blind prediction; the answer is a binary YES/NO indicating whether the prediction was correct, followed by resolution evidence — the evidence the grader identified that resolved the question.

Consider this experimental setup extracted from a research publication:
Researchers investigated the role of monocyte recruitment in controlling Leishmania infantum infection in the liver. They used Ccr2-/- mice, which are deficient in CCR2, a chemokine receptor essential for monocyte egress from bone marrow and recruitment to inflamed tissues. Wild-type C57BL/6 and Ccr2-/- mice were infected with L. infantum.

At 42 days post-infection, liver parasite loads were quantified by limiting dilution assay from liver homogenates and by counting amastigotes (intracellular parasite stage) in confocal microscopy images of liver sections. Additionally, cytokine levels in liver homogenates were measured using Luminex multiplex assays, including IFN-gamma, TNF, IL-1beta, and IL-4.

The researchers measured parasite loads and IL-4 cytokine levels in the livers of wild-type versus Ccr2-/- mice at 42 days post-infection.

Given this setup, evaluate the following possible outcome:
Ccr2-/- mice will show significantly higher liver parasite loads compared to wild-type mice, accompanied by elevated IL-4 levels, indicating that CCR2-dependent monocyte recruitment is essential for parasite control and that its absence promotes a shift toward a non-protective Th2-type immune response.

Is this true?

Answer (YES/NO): YES